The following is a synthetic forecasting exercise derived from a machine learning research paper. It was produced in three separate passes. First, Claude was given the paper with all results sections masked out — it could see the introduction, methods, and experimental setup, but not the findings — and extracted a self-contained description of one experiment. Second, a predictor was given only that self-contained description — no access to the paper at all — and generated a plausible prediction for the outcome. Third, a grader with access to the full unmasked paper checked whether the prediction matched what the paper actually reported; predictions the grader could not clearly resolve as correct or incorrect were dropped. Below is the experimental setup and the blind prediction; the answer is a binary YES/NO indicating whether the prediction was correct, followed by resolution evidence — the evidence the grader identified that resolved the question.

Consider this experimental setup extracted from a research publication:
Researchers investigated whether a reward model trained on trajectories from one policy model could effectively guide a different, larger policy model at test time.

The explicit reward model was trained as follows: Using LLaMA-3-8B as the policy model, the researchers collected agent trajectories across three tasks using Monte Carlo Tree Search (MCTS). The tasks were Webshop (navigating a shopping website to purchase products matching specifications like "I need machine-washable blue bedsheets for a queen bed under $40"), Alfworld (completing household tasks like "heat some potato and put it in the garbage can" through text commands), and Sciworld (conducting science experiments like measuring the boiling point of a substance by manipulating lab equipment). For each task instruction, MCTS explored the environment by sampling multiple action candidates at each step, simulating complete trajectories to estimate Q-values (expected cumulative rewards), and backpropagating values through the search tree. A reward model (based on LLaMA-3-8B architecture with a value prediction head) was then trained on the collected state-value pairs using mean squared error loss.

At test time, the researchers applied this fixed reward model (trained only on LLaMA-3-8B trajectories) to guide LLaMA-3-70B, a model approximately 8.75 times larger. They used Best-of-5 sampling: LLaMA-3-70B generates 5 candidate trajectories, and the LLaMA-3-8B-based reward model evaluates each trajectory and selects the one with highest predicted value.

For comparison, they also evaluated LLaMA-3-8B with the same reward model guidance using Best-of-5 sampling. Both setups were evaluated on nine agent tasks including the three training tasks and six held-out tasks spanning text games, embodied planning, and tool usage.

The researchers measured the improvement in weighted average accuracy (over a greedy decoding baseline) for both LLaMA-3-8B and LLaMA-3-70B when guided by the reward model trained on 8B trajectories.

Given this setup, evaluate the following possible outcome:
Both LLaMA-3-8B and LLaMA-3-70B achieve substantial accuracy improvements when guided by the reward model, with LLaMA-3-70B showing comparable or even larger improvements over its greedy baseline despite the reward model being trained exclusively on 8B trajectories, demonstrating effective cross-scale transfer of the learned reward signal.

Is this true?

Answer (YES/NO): YES